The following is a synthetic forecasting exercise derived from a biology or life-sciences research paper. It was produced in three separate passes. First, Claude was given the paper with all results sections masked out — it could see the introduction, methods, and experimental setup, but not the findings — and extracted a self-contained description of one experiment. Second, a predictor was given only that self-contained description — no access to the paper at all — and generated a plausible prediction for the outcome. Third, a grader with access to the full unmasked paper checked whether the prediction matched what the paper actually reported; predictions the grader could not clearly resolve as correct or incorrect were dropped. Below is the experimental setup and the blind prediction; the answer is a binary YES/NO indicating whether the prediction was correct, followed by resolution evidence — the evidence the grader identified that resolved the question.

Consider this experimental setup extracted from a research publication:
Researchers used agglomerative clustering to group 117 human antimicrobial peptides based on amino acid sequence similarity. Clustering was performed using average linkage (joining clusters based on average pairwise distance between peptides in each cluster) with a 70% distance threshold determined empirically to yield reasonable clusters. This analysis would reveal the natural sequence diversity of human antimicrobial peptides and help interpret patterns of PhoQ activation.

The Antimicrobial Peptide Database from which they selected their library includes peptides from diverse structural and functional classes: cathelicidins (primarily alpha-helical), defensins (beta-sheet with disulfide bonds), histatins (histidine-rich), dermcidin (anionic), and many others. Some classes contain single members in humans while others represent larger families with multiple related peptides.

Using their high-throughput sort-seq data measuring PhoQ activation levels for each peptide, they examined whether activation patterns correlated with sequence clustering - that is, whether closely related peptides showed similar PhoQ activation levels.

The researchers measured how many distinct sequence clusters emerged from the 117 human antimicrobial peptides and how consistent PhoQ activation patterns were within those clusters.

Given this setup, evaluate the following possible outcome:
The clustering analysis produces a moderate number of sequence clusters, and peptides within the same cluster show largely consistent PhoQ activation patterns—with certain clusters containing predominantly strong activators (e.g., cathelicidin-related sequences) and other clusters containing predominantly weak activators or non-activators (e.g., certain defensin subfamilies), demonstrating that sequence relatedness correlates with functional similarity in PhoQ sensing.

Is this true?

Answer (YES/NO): YES